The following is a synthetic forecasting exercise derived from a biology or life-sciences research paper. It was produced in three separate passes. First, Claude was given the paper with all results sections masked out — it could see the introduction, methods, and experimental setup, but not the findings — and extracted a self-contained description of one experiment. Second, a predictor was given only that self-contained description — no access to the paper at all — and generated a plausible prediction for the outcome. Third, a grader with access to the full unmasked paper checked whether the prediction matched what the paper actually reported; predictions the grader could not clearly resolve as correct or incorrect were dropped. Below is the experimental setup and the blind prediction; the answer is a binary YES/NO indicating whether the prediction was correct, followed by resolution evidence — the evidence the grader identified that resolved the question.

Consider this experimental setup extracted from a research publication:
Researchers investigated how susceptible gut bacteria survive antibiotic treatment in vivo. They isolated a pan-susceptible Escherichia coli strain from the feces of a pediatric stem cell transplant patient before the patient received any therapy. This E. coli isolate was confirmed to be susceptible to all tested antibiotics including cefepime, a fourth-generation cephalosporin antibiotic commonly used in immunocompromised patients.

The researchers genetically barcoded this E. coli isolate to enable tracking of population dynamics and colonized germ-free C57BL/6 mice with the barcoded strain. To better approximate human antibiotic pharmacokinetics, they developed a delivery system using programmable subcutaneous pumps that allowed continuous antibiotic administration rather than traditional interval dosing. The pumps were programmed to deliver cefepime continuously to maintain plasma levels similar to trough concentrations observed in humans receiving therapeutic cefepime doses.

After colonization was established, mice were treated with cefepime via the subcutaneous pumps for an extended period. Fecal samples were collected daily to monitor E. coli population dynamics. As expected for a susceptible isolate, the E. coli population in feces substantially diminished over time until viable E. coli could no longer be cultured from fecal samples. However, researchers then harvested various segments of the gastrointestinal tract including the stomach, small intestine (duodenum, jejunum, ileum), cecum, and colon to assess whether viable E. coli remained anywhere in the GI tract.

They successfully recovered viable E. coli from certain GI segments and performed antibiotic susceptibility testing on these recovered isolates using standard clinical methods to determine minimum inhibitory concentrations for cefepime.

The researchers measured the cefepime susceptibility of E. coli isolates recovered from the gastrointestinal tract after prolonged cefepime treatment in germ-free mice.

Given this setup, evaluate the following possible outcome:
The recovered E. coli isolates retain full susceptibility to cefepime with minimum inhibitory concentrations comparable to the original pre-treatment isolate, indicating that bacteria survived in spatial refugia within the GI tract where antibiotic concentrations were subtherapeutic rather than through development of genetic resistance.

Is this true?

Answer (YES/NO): YES